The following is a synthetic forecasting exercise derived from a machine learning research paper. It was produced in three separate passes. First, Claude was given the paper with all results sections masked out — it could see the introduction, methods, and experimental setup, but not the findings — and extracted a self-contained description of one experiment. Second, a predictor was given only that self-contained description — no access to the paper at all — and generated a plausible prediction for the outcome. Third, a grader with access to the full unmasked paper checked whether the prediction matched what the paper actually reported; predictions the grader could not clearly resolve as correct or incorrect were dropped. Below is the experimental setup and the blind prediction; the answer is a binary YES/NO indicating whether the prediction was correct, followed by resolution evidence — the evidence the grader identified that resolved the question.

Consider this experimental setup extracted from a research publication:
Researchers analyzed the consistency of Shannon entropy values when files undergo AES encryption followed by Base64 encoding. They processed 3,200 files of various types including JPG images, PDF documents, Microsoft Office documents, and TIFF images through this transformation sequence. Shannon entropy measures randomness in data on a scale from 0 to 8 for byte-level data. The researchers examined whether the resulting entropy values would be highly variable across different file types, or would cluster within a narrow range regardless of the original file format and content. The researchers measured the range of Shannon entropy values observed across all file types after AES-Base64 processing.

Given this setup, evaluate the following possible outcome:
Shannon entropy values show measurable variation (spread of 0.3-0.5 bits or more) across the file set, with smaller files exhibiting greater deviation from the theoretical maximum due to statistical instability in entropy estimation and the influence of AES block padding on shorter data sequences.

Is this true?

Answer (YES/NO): NO